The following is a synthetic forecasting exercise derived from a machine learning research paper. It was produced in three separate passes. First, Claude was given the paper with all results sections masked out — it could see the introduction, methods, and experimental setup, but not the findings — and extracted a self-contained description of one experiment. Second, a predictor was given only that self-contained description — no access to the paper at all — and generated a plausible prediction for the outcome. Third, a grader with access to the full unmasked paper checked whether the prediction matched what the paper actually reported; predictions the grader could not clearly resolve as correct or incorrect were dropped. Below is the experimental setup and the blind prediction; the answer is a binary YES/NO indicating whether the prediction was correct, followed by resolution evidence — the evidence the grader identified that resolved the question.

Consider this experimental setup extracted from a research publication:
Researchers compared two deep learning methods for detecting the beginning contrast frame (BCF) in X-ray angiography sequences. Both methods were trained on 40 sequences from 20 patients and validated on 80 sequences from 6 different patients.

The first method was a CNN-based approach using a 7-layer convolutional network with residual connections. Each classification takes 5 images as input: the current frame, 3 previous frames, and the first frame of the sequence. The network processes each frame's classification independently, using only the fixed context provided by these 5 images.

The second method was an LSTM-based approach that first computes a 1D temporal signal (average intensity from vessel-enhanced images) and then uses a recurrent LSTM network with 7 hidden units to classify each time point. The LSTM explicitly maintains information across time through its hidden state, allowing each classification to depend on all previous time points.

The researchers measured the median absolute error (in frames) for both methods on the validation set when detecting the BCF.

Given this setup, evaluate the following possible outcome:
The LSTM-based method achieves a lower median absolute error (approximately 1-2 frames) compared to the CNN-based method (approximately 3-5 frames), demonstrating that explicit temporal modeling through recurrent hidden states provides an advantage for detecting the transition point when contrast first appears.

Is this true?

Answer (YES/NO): NO